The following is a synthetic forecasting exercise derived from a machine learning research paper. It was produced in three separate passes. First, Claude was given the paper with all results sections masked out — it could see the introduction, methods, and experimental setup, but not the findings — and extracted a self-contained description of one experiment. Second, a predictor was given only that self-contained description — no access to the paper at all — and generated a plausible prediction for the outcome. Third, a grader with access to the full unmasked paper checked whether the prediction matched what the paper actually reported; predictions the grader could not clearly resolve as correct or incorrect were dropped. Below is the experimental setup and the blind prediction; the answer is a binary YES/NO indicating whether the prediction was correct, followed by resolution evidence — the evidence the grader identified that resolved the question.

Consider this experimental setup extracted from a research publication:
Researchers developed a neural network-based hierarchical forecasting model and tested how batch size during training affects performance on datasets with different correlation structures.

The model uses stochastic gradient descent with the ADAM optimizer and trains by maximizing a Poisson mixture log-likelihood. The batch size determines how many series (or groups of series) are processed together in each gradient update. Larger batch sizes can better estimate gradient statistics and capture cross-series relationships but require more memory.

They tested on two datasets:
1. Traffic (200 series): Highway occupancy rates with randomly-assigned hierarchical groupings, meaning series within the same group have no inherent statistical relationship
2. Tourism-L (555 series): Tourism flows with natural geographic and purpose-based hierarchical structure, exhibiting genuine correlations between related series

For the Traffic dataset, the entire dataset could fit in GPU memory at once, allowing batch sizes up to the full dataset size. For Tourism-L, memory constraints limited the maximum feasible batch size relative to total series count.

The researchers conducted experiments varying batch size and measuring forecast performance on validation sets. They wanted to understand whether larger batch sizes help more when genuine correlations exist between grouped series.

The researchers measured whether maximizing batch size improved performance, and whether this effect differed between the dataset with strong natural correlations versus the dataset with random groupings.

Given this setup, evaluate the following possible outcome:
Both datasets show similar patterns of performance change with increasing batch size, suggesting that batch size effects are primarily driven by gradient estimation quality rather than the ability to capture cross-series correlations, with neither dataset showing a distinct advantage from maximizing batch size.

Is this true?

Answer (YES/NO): NO